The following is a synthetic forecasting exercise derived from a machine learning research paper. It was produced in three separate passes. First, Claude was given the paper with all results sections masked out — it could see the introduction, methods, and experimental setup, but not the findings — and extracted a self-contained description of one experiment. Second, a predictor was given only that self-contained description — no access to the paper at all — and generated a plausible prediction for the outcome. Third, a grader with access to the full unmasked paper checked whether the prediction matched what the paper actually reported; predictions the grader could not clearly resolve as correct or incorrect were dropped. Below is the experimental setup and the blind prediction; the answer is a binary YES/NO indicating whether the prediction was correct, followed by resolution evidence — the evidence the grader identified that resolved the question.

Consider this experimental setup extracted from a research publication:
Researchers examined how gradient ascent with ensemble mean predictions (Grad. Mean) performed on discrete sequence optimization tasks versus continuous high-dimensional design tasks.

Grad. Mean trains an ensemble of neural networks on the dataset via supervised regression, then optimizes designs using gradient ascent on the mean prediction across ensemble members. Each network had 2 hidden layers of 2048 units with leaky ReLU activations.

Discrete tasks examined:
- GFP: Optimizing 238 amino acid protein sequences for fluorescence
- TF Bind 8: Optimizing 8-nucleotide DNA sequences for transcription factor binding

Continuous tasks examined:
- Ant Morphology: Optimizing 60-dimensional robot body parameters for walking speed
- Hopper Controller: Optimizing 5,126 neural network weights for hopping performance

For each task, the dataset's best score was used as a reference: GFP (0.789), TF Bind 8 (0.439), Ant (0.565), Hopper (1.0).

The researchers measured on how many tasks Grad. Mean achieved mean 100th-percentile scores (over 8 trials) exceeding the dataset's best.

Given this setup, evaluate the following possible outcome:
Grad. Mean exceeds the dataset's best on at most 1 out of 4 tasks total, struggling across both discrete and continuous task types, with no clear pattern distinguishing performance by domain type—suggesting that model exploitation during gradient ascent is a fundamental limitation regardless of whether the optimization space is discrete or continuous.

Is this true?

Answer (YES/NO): NO